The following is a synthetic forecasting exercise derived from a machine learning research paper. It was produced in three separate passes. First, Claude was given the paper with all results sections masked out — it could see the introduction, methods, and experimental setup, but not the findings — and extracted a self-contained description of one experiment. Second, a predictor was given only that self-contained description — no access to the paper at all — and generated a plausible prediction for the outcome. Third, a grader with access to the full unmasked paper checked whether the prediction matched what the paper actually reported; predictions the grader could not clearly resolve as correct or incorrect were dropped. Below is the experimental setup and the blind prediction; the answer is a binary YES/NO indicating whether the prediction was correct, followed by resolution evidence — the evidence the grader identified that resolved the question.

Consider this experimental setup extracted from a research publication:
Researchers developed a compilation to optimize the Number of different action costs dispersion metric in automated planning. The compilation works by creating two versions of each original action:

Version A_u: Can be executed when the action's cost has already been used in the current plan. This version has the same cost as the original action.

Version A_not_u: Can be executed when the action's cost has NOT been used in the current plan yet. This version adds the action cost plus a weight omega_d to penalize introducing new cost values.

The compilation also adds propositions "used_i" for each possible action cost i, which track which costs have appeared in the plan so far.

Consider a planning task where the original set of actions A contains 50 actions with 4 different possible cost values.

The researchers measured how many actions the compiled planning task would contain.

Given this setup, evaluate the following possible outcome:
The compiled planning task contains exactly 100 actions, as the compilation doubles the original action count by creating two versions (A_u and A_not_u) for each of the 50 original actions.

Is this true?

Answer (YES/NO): YES